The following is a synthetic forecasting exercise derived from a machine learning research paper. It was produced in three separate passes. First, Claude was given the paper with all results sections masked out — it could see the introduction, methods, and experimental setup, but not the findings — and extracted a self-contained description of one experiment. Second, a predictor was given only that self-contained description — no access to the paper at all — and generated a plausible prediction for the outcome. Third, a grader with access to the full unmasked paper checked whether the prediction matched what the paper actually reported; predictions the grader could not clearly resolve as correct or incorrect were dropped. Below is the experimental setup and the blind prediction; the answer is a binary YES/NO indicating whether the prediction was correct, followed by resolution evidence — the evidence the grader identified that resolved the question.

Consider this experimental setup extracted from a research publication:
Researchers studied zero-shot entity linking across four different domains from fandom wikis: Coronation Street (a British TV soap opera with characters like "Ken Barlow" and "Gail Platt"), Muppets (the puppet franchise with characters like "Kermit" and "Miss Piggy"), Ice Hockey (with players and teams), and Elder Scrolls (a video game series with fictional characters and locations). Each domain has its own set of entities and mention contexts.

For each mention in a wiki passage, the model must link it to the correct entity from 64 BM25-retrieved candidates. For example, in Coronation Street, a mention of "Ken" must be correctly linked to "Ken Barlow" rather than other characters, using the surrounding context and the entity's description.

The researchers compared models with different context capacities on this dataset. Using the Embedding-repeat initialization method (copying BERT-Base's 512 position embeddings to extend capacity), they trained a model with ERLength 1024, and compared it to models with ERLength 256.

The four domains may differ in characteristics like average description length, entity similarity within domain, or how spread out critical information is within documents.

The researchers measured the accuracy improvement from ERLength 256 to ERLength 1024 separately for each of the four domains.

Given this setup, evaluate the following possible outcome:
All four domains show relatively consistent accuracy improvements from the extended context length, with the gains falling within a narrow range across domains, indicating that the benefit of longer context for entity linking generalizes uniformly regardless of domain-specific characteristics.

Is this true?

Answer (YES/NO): NO